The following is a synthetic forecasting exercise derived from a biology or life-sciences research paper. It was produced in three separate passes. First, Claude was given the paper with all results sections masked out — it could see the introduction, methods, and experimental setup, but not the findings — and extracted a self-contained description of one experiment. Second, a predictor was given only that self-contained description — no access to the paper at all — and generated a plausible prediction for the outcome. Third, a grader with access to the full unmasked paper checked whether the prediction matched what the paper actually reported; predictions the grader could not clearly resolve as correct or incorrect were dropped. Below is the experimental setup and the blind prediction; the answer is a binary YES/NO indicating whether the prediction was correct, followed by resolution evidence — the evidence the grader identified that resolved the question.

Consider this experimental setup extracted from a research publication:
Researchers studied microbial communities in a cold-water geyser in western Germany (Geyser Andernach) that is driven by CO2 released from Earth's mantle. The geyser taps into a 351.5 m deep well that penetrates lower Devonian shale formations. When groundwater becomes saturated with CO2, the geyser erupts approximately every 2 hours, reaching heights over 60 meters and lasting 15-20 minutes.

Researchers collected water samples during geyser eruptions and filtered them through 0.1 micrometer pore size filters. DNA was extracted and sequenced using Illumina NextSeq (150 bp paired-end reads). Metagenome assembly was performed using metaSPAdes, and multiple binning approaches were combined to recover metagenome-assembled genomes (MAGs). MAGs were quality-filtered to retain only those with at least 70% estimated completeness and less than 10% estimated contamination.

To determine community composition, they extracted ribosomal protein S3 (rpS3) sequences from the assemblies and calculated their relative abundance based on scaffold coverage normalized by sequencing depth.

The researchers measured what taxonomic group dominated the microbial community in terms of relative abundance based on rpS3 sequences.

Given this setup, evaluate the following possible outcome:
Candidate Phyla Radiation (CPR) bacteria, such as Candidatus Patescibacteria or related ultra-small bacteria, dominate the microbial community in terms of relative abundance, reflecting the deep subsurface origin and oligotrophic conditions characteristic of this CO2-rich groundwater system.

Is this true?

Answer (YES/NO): NO